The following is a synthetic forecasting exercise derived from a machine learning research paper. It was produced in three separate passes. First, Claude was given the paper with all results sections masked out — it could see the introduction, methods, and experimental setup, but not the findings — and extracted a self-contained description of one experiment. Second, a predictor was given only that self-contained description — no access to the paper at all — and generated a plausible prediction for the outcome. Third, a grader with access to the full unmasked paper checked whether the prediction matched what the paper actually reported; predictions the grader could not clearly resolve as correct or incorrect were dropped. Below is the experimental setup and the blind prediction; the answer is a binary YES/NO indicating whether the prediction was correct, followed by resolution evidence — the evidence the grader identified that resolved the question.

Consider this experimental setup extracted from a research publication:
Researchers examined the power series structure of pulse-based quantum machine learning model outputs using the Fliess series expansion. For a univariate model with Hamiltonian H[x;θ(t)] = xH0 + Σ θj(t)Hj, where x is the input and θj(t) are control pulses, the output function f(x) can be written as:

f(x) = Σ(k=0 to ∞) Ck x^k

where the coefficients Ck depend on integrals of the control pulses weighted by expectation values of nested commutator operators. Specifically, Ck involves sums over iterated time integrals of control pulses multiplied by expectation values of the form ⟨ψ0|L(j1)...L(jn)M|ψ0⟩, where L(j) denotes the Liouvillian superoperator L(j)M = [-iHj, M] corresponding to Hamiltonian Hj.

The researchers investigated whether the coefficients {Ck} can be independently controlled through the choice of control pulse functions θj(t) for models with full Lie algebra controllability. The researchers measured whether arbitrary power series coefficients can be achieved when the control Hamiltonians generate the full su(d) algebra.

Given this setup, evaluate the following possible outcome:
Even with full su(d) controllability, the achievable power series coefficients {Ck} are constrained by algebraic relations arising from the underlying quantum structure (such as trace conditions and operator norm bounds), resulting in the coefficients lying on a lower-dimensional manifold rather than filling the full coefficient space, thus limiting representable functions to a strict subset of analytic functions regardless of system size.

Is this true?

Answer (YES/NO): NO